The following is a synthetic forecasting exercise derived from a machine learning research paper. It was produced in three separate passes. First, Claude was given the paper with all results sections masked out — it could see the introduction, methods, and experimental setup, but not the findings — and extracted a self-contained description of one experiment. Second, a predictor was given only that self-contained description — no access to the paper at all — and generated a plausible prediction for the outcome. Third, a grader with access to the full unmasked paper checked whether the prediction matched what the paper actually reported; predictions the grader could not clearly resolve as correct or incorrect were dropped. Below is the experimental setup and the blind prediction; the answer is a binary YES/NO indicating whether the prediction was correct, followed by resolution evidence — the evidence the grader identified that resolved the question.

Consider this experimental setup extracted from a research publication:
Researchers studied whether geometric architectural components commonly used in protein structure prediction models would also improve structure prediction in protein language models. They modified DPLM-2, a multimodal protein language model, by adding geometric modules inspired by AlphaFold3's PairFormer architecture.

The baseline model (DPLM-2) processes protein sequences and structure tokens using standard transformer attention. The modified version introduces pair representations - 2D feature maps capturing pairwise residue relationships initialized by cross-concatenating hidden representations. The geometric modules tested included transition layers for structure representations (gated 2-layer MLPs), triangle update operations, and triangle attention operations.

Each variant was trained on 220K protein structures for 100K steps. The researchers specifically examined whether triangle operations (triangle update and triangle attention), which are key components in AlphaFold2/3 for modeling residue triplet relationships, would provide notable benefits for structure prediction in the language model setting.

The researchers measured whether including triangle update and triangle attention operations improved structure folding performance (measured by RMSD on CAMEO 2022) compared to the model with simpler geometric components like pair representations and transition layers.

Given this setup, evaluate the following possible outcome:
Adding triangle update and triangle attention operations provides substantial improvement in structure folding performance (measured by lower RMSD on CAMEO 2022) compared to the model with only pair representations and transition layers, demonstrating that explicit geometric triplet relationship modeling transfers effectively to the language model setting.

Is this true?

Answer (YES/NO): NO